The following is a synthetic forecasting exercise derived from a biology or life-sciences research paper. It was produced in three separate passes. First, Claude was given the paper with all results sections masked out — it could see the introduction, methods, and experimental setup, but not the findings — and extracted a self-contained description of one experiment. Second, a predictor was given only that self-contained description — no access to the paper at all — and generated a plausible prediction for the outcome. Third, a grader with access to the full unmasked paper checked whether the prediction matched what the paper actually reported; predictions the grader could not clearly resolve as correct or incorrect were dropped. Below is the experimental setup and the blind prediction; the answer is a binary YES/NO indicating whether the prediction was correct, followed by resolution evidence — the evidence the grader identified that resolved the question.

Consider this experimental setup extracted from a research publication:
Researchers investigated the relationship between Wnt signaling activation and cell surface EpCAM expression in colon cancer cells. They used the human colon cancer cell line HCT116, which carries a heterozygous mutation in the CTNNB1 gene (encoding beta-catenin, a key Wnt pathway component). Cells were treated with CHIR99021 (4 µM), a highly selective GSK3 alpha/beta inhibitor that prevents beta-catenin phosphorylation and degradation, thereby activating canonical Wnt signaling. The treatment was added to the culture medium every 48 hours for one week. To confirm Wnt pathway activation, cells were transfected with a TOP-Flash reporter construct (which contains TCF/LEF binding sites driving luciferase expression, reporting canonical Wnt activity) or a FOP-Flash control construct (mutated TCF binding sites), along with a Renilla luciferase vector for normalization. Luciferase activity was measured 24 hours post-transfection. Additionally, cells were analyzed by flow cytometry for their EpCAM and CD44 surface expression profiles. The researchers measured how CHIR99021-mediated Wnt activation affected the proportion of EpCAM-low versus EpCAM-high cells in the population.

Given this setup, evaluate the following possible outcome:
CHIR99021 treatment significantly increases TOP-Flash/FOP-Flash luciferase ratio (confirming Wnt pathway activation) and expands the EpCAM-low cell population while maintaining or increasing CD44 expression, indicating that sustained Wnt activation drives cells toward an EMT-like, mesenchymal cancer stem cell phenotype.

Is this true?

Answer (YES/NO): YES